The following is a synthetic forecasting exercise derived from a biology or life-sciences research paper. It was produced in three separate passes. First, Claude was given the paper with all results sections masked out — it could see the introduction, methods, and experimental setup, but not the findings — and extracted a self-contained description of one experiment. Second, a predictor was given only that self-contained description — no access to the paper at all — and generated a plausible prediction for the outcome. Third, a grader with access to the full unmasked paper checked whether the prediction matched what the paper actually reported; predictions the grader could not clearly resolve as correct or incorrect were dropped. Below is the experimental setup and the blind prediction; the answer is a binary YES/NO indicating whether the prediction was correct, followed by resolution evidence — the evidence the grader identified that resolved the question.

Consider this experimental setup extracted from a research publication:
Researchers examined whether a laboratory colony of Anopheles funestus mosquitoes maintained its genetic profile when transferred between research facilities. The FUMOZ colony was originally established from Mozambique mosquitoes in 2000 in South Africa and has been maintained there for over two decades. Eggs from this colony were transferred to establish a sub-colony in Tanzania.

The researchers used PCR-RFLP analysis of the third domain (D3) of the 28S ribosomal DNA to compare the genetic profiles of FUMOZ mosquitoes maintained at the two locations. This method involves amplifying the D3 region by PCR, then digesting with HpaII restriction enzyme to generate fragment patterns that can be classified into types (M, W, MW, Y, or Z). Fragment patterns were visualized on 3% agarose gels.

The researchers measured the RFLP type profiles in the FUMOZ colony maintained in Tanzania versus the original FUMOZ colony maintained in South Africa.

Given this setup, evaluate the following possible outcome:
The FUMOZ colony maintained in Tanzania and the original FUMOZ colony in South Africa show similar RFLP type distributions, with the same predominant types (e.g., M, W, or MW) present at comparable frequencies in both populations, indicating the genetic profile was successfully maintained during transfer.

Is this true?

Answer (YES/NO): YES